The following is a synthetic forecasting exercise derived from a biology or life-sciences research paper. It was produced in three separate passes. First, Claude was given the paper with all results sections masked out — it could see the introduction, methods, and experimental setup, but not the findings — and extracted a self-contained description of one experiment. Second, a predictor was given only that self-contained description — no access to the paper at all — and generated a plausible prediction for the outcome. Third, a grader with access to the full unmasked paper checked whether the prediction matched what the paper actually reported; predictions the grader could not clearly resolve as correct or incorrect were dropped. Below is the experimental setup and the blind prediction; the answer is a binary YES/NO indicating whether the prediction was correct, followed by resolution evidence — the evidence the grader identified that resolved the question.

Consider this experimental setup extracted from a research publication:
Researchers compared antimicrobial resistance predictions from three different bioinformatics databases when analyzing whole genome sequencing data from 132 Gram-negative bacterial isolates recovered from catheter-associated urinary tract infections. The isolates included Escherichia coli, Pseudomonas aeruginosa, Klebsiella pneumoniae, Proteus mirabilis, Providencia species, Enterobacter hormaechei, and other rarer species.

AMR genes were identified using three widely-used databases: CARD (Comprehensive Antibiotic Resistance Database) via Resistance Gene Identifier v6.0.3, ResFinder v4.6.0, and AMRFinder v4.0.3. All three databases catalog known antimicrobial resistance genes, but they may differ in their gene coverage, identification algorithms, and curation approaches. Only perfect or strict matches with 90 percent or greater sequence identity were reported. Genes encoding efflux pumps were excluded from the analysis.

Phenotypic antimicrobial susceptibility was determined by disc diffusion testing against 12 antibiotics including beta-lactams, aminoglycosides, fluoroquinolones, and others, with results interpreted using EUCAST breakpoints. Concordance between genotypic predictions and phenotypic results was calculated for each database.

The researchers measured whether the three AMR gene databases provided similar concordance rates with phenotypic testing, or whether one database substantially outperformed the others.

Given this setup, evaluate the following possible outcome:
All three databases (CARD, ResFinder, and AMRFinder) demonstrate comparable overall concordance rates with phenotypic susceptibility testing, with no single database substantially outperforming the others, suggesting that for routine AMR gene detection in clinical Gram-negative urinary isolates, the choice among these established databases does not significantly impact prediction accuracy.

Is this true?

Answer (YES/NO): NO